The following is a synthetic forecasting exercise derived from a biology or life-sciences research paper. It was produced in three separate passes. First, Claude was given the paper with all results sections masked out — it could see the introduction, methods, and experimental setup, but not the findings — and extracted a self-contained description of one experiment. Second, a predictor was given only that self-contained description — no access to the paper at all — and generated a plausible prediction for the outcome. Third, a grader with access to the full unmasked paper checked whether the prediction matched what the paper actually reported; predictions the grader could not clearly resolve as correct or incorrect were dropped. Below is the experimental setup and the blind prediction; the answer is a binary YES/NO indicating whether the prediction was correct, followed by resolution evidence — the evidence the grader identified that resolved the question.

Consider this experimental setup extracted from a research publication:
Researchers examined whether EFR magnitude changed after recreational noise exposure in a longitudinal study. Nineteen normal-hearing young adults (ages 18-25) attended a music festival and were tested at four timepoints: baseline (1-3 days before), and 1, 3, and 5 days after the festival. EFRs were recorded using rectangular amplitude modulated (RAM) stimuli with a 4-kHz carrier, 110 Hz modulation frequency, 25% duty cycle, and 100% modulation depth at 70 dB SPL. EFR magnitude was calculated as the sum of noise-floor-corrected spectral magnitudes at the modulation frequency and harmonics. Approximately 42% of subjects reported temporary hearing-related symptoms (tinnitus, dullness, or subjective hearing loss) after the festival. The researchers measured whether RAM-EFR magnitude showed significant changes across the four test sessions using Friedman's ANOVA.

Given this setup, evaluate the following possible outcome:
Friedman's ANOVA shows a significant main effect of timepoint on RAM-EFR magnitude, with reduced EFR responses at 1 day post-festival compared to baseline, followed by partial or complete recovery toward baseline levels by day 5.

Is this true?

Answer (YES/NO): NO